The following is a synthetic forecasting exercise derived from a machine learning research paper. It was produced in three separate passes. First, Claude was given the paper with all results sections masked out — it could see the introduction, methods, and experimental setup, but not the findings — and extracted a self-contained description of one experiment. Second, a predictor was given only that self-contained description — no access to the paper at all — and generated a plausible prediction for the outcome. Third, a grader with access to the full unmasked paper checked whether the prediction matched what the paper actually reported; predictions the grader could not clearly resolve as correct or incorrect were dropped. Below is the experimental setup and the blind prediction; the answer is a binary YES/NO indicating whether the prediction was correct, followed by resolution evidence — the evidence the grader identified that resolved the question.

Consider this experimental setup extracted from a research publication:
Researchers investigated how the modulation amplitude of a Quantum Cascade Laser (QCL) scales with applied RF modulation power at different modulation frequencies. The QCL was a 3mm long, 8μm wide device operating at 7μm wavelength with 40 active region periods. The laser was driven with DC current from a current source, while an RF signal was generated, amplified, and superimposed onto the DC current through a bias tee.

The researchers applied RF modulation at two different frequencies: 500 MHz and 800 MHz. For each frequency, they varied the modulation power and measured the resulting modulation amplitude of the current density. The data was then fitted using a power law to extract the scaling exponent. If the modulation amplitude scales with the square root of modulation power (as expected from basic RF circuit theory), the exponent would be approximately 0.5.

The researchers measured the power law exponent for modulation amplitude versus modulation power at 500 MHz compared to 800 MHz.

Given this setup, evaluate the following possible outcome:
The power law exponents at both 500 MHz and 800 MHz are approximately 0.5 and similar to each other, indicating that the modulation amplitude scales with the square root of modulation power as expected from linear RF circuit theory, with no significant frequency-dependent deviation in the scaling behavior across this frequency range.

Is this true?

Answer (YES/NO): NO